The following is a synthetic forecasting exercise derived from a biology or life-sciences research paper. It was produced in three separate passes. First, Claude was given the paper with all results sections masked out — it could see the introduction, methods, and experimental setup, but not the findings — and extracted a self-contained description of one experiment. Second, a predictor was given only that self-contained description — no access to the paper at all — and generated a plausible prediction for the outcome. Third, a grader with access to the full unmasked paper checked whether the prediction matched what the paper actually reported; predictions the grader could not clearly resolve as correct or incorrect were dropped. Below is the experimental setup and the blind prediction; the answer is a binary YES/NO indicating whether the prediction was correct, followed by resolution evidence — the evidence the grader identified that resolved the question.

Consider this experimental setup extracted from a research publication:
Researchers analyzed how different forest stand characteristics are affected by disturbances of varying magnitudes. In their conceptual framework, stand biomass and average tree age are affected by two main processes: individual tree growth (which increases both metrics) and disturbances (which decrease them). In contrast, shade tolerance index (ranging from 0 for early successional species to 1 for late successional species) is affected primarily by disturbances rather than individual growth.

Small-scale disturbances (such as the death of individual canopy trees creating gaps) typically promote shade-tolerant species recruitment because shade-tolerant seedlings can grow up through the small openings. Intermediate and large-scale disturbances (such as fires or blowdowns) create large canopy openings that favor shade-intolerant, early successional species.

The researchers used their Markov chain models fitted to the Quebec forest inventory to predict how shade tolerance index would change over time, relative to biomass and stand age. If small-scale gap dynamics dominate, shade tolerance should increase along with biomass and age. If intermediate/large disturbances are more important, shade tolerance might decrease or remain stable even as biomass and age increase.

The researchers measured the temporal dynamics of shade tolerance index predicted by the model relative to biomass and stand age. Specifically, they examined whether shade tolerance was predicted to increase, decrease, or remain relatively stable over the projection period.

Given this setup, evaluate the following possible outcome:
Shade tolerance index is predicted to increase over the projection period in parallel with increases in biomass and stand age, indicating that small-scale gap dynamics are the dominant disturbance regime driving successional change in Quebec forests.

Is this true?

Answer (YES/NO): NO